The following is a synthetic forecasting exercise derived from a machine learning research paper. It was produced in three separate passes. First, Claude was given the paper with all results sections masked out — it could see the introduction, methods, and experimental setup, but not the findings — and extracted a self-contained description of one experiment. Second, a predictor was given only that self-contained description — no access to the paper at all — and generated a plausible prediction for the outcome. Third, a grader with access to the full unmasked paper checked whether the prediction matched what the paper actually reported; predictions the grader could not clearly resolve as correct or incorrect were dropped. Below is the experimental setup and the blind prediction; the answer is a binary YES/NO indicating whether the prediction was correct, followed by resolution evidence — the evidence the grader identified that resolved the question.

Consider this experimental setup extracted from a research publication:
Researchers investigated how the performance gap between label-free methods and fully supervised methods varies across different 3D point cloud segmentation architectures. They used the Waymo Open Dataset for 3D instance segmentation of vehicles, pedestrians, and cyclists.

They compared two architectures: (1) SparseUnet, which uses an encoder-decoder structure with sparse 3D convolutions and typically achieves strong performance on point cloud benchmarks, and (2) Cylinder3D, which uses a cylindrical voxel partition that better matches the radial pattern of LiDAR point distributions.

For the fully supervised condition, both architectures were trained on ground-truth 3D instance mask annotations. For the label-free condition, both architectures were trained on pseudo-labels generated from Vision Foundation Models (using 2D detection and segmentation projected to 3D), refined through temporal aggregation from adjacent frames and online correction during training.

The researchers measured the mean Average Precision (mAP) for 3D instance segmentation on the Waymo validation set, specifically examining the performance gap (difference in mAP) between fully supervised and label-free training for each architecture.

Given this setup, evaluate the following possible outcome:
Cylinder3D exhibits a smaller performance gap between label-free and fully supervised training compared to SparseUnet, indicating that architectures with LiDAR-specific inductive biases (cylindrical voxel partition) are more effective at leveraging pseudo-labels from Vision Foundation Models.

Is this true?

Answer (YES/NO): YES